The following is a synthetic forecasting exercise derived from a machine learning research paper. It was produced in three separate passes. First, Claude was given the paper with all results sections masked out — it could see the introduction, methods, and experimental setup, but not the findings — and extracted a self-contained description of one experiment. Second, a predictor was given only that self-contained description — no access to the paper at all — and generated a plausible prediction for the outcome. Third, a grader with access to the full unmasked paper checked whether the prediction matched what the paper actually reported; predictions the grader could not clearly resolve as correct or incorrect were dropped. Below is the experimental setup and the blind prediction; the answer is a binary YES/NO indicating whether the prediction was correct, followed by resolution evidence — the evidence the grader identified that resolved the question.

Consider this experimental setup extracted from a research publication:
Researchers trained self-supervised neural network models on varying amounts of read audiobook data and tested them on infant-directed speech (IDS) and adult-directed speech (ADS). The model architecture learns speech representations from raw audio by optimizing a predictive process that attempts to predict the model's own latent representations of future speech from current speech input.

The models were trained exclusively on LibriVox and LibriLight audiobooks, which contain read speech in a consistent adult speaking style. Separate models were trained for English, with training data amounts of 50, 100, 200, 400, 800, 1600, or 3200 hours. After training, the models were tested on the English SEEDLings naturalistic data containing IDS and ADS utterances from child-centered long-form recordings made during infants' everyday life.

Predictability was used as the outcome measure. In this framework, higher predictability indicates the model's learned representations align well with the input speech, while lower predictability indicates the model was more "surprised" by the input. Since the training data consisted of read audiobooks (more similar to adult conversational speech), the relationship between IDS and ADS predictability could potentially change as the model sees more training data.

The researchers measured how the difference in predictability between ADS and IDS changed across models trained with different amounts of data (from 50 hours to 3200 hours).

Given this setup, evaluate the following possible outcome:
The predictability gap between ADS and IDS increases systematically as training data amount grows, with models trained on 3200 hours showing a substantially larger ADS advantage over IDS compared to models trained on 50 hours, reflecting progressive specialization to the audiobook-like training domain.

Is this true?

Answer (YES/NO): NO